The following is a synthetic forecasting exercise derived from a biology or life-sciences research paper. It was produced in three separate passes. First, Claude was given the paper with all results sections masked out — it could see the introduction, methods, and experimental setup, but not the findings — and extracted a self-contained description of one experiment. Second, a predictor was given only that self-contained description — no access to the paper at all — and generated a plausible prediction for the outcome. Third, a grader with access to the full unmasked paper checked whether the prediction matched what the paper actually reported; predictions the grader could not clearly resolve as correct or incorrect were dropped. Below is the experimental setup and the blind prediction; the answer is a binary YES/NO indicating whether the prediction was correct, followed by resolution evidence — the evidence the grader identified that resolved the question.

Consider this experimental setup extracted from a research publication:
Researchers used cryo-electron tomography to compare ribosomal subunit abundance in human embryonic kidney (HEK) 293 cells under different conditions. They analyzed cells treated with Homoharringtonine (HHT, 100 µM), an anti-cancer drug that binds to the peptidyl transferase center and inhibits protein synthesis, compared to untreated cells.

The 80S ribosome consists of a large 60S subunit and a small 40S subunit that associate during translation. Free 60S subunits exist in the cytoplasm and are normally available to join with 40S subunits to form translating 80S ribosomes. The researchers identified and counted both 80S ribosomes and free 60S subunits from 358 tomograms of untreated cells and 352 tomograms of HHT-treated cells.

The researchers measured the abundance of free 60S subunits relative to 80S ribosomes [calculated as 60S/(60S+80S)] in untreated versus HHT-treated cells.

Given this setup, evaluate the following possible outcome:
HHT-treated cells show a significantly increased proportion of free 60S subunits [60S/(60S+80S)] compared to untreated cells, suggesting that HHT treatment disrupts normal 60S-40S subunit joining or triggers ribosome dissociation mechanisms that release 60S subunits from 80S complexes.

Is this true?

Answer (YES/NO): YES